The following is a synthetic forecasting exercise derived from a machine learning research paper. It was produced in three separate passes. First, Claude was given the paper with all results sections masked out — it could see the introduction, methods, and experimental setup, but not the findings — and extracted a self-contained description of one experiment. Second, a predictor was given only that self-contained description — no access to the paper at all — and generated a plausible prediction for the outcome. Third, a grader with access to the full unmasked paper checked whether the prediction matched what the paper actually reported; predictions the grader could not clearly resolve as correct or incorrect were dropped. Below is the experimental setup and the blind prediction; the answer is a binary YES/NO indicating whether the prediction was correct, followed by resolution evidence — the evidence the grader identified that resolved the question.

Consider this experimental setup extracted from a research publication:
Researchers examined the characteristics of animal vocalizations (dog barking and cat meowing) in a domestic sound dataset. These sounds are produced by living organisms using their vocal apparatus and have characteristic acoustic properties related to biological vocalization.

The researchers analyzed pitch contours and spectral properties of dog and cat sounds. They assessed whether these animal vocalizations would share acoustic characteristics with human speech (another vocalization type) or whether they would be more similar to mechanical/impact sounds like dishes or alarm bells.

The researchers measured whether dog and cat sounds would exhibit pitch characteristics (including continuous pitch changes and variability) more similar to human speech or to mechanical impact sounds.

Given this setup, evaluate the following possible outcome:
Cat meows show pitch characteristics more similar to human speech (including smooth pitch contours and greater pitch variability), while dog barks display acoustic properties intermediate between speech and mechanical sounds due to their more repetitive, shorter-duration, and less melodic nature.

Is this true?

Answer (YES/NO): NO